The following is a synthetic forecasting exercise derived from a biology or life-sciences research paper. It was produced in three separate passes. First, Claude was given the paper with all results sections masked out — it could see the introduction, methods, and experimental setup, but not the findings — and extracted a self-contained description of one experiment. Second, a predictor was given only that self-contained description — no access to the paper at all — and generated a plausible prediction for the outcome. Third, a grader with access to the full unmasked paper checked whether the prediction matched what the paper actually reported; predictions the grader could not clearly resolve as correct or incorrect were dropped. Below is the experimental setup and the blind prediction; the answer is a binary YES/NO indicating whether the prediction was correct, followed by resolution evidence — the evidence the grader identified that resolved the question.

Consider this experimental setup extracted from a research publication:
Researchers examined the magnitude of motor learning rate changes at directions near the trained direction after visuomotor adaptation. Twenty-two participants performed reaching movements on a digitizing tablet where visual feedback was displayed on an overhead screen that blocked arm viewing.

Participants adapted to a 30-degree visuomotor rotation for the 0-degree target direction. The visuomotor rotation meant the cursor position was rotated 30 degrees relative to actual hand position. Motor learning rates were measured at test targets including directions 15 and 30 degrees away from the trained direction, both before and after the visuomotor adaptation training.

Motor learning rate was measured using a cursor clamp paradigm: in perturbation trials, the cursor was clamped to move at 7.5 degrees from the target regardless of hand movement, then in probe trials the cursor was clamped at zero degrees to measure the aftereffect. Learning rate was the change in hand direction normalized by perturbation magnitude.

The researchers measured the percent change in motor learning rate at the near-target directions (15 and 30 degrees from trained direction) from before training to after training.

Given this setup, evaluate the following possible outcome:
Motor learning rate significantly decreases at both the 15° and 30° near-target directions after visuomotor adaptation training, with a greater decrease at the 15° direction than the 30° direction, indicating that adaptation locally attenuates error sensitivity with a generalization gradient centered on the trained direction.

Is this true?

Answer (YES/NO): NO